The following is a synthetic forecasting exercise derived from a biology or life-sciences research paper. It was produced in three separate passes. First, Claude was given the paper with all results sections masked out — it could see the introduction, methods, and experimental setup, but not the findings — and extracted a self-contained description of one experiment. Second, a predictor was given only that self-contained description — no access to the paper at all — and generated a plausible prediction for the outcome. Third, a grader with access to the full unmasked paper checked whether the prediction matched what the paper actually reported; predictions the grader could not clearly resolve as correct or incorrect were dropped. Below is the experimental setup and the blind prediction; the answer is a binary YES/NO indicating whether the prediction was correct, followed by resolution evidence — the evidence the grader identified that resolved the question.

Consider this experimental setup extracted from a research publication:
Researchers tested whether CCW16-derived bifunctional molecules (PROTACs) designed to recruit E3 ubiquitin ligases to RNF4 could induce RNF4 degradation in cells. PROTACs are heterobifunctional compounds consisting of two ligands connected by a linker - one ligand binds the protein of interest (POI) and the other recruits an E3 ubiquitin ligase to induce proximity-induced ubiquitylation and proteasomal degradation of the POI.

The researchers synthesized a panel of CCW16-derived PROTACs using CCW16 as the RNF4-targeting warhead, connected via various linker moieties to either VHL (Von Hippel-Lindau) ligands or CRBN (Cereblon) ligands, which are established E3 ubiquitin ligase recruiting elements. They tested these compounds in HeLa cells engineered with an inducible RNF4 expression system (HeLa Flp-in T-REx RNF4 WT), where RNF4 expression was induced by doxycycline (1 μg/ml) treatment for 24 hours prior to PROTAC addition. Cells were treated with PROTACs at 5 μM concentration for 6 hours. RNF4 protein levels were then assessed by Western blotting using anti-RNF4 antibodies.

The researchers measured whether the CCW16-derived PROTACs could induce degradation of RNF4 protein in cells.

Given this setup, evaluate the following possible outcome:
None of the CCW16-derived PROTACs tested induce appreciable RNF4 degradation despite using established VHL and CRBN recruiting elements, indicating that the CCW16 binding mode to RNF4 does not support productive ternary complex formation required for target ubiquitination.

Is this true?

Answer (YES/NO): YES